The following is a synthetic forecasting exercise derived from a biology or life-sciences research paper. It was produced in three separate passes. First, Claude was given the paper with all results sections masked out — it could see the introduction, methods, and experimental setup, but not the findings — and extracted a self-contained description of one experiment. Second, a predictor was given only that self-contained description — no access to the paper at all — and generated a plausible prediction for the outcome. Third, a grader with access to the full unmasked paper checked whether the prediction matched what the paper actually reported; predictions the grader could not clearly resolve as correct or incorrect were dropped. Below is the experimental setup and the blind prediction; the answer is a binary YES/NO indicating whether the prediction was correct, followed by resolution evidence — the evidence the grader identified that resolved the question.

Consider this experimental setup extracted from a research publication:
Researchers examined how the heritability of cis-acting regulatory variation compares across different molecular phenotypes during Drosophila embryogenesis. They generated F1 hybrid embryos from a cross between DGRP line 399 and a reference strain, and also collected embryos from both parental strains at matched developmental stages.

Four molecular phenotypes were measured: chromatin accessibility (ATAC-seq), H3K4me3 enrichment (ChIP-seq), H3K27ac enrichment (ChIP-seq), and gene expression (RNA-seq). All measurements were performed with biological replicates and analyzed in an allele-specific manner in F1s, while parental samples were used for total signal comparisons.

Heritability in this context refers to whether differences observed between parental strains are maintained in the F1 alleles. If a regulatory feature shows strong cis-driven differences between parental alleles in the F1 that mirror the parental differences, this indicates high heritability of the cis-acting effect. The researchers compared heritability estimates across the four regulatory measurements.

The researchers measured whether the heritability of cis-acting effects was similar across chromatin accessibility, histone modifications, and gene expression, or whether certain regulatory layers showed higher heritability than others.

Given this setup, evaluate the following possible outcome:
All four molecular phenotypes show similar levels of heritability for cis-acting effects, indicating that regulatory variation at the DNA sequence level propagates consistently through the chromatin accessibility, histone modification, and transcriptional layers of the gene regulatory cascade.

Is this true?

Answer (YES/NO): NO